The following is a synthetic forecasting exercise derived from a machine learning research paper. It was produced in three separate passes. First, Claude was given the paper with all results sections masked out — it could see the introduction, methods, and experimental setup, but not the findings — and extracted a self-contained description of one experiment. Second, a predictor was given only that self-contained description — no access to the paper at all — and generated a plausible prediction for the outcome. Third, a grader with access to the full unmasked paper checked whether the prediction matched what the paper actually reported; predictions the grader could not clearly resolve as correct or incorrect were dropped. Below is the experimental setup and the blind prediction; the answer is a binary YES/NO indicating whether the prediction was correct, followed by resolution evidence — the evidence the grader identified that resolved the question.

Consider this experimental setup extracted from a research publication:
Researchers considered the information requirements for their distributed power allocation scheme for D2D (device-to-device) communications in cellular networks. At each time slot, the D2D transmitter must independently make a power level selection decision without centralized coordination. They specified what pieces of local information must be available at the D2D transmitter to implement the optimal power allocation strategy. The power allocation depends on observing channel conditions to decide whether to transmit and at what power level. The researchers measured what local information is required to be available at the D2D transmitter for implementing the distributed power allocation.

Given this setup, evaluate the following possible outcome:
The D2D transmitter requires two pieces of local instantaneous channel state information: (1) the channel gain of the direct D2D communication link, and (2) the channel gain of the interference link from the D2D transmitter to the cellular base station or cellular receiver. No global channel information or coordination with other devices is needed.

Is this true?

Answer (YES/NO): NO